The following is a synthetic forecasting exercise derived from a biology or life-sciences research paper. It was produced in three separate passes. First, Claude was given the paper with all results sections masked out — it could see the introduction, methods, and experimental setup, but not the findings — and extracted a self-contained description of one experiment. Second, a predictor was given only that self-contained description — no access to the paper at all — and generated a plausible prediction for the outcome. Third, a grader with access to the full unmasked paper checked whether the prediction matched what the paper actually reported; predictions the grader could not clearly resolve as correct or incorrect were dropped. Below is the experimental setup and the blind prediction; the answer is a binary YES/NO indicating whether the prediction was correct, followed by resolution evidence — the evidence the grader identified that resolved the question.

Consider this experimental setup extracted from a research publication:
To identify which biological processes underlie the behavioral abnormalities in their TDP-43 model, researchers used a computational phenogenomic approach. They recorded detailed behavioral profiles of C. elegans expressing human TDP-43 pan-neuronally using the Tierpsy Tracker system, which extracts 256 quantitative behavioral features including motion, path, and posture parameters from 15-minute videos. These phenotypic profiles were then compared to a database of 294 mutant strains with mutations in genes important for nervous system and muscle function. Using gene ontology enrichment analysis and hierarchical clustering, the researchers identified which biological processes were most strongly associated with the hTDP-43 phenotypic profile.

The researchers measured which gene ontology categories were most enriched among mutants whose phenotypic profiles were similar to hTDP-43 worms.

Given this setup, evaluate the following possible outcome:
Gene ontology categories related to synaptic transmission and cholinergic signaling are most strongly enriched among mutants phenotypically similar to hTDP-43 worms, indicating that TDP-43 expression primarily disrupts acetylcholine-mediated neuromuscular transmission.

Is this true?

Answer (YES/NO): NO